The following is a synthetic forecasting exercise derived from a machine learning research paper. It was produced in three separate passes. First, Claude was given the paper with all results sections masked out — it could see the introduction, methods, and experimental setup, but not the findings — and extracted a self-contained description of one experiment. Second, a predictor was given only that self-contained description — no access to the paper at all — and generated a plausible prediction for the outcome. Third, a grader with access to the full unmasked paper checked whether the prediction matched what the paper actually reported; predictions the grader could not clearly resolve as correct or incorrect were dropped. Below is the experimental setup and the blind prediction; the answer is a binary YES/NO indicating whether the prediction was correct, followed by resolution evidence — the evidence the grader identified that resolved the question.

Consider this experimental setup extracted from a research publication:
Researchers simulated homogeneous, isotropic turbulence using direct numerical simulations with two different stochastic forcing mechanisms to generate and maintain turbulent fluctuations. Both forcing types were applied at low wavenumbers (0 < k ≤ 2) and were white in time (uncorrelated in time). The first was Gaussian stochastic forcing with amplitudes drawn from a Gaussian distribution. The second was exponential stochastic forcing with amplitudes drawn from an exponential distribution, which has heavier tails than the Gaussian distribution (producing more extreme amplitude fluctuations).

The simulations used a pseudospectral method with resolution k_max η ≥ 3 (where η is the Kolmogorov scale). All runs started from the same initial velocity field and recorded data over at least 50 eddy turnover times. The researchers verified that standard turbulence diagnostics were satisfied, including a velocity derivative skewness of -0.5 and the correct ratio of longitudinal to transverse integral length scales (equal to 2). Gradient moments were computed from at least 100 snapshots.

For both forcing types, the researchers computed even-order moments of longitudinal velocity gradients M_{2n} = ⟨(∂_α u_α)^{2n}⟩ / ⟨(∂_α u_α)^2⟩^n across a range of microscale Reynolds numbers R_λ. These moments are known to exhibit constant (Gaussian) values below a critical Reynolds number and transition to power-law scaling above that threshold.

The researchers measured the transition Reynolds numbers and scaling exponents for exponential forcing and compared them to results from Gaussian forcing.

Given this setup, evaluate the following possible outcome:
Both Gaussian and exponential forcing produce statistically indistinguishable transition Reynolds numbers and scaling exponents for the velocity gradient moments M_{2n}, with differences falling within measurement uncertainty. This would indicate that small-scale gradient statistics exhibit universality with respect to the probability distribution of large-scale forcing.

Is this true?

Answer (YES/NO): YES